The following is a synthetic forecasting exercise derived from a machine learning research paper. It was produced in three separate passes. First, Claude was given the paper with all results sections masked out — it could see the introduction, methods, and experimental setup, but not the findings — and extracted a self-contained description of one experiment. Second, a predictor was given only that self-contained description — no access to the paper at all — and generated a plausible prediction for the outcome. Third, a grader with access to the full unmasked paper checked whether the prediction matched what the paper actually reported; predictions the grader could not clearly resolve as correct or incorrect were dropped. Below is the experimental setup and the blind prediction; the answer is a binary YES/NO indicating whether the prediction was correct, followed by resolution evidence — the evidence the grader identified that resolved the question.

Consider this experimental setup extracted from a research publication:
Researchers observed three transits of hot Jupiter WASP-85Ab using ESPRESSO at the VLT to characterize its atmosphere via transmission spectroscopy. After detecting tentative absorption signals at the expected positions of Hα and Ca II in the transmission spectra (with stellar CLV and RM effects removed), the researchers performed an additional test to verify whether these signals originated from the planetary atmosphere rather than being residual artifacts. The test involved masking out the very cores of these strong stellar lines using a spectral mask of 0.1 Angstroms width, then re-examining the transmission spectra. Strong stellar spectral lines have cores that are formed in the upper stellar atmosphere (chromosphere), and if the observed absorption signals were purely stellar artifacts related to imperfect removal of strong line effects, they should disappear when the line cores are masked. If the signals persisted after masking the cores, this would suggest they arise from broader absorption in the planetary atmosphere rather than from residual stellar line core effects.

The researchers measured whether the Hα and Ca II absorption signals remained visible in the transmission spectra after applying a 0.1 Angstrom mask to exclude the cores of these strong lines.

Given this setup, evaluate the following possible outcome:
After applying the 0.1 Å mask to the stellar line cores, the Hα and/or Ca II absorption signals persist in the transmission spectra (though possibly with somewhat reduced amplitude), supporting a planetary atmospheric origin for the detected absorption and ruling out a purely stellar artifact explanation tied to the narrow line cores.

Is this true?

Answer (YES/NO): YES